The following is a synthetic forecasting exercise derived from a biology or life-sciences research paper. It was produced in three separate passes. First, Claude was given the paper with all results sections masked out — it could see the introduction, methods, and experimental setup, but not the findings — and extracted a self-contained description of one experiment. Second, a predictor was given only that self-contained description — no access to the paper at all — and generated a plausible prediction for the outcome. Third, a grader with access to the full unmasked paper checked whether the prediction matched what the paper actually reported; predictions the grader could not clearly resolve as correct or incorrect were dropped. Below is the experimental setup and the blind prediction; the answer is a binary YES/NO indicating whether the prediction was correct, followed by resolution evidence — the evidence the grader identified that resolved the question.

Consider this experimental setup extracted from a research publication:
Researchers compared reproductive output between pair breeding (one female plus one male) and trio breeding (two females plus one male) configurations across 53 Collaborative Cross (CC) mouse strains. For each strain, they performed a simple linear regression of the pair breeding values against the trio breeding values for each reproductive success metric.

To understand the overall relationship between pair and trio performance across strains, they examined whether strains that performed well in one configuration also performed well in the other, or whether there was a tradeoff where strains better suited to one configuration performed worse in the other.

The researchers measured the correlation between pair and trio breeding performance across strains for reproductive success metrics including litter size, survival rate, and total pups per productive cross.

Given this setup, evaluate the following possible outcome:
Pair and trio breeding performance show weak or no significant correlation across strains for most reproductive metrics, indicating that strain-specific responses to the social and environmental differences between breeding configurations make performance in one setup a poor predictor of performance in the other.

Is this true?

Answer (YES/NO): NO